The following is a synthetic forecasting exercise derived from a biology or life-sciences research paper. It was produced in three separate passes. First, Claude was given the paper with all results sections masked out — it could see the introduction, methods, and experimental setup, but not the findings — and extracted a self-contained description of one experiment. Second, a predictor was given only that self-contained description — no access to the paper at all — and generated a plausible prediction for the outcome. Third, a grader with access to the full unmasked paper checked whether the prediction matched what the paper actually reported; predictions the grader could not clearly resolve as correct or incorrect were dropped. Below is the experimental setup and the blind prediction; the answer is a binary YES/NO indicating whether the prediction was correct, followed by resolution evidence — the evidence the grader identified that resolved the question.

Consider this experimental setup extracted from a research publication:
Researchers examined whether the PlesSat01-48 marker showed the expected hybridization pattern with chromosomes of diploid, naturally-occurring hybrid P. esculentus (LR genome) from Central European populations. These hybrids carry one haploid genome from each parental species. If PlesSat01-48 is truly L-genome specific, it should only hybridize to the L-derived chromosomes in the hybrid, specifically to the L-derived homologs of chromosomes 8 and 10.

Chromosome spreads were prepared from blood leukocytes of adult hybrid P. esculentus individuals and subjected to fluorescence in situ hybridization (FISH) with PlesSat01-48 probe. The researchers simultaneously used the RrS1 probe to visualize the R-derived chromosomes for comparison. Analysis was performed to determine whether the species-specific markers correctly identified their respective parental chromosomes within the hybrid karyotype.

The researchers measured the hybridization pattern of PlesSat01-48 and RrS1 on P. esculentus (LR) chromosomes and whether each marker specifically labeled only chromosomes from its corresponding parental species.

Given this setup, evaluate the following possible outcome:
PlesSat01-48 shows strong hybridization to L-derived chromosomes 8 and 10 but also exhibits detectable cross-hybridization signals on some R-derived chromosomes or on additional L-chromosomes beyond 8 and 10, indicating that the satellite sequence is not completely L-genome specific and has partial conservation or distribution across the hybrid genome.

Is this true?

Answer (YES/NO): NO